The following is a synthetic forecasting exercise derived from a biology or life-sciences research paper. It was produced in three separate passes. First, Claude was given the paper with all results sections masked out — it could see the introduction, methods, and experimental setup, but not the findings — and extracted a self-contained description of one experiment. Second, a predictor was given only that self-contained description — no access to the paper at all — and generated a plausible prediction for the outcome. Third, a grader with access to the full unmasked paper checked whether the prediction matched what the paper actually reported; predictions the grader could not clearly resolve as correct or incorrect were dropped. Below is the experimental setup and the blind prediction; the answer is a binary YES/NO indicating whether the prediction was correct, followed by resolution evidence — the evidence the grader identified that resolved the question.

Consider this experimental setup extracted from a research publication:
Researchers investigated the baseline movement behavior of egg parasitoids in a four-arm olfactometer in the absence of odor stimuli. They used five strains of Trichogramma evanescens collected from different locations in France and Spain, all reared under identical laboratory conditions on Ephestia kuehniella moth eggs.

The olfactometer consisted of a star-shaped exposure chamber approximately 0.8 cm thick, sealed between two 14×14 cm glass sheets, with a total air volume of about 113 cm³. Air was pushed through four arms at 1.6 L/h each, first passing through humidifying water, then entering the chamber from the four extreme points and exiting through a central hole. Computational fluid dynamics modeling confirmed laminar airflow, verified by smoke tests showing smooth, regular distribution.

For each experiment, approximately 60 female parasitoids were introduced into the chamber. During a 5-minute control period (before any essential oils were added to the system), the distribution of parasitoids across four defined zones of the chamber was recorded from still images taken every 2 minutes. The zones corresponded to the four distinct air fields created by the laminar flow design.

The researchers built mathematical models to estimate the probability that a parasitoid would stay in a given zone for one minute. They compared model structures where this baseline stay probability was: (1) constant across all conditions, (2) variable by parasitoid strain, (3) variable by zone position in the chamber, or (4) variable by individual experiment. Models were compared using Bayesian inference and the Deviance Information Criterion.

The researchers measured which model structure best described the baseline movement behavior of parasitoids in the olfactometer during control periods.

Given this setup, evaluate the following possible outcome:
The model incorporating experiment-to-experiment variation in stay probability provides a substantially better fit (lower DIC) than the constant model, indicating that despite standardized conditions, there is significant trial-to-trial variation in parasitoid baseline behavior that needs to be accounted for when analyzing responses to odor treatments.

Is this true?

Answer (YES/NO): NO